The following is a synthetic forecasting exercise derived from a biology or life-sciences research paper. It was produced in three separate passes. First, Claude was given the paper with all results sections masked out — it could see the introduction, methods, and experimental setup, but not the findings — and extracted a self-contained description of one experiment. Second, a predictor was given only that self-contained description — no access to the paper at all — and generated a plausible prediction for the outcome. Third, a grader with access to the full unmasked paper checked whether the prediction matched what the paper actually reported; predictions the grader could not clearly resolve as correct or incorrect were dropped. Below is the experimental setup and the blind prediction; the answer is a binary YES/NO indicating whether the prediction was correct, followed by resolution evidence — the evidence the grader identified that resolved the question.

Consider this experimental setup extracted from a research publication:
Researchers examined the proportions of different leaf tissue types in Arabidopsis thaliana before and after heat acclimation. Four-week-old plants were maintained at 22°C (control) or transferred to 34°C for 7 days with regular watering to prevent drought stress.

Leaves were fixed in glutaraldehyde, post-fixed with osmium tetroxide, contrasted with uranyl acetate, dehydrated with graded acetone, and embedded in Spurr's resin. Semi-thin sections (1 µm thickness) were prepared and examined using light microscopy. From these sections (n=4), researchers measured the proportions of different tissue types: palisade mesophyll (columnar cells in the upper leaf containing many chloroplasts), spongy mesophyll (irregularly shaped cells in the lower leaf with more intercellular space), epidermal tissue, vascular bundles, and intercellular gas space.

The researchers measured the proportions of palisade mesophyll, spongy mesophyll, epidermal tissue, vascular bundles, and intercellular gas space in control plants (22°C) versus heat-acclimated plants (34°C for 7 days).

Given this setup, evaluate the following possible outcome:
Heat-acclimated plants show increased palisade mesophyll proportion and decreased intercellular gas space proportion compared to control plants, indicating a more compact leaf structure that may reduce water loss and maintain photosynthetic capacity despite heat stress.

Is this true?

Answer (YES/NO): NO